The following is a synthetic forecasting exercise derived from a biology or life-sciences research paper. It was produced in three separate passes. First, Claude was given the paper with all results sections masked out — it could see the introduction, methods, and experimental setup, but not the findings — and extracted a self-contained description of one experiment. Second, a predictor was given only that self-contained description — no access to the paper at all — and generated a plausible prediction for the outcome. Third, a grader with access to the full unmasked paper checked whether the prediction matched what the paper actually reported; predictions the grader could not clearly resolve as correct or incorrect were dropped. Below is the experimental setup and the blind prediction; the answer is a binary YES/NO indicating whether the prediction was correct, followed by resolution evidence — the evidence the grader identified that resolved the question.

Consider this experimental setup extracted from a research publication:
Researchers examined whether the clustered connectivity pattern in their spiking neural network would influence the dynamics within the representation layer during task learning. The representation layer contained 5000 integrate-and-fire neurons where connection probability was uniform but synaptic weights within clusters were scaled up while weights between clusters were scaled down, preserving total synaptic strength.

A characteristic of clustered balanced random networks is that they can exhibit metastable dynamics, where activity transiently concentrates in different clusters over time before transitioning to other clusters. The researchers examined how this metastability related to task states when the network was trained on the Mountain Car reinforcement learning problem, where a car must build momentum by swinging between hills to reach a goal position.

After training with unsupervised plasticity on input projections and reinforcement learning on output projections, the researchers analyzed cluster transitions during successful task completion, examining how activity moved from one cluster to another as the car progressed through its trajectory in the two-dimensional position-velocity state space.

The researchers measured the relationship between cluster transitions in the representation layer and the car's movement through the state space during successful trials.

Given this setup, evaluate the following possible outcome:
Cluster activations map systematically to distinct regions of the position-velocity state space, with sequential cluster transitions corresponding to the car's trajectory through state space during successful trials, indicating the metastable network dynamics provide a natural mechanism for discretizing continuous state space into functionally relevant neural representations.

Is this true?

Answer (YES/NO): YES